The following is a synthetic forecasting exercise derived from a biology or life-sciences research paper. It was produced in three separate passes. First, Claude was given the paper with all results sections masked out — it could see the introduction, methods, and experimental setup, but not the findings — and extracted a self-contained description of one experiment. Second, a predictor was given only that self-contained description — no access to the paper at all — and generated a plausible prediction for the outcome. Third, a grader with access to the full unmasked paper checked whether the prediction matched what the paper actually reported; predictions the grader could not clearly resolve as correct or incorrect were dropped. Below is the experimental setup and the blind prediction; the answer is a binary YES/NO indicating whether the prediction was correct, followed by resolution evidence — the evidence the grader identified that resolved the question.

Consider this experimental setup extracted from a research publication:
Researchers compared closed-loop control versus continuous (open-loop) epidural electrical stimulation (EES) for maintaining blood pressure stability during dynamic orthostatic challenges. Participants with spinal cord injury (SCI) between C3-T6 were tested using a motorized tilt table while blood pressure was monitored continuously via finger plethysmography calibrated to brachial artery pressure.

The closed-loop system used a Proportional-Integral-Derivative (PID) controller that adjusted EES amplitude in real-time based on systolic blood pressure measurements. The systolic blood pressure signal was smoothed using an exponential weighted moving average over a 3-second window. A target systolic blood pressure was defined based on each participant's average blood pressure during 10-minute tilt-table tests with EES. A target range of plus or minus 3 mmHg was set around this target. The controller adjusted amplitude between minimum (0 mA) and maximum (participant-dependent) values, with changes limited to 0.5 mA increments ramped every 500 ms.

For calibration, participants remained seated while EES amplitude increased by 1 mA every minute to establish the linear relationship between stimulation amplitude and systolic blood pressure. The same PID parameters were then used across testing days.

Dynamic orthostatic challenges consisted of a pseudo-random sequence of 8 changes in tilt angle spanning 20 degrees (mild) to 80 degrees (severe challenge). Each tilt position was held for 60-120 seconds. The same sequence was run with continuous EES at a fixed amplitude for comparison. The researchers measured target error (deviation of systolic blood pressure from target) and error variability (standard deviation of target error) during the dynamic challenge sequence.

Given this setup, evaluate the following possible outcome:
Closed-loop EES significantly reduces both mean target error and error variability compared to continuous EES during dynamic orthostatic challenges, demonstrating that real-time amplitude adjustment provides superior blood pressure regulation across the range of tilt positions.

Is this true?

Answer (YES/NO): YES